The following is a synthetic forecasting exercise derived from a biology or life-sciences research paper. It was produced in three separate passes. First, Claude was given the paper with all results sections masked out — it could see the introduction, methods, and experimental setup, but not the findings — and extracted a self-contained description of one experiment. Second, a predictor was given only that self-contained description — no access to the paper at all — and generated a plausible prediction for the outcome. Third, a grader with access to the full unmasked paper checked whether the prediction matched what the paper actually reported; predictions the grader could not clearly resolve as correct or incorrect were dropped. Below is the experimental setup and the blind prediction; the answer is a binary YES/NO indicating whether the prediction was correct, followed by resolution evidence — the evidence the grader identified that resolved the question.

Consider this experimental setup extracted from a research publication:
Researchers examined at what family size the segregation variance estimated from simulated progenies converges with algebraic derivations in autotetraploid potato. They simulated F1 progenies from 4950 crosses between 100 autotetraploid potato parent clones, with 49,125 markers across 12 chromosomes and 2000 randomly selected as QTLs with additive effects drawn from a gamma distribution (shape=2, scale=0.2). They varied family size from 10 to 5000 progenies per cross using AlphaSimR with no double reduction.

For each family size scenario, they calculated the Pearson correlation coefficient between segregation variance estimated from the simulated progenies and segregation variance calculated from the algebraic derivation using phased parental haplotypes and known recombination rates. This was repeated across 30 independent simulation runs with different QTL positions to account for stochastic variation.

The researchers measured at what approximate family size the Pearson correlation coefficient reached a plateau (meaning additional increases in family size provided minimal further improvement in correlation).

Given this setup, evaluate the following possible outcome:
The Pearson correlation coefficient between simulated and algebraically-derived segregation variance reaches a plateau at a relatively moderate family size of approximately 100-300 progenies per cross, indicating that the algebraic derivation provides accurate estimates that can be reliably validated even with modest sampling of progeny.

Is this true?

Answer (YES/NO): NO